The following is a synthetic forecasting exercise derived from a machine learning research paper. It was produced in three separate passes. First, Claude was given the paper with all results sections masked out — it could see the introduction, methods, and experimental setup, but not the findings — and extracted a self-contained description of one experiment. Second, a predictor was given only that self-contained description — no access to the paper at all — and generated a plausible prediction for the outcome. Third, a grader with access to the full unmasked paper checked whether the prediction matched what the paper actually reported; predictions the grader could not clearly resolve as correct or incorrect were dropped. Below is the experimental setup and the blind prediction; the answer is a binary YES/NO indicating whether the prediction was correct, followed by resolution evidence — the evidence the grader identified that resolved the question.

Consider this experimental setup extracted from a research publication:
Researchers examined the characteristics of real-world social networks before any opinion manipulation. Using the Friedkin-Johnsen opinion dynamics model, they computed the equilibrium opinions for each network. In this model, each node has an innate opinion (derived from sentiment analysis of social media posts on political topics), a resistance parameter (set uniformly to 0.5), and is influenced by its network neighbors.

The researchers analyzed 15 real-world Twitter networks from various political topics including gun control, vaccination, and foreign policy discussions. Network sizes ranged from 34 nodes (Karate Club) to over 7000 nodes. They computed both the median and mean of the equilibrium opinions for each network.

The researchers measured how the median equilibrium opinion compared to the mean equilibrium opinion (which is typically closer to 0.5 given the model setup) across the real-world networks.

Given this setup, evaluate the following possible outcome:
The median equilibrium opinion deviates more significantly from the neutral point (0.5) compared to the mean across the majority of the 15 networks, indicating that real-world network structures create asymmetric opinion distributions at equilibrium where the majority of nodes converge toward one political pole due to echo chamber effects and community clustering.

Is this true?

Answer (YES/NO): YES